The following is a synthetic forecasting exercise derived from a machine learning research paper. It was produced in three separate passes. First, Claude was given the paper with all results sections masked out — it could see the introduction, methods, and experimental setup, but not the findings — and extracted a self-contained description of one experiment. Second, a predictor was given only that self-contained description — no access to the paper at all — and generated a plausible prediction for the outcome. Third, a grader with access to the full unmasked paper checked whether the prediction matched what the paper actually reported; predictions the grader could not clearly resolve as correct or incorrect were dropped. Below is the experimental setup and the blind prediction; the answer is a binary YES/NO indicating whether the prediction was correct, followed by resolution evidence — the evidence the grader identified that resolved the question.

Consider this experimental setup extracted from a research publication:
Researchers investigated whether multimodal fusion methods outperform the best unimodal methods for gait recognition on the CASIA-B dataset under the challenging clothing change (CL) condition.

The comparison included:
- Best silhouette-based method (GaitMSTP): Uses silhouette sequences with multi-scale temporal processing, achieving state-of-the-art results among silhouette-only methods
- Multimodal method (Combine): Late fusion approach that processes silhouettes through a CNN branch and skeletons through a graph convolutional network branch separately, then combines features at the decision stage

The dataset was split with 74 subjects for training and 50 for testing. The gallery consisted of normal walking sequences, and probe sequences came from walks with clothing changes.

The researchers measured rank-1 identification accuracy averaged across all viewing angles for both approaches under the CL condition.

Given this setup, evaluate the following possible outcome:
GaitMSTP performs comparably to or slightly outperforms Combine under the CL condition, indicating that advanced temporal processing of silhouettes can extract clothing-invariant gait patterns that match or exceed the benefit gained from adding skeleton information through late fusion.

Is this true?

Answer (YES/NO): NO